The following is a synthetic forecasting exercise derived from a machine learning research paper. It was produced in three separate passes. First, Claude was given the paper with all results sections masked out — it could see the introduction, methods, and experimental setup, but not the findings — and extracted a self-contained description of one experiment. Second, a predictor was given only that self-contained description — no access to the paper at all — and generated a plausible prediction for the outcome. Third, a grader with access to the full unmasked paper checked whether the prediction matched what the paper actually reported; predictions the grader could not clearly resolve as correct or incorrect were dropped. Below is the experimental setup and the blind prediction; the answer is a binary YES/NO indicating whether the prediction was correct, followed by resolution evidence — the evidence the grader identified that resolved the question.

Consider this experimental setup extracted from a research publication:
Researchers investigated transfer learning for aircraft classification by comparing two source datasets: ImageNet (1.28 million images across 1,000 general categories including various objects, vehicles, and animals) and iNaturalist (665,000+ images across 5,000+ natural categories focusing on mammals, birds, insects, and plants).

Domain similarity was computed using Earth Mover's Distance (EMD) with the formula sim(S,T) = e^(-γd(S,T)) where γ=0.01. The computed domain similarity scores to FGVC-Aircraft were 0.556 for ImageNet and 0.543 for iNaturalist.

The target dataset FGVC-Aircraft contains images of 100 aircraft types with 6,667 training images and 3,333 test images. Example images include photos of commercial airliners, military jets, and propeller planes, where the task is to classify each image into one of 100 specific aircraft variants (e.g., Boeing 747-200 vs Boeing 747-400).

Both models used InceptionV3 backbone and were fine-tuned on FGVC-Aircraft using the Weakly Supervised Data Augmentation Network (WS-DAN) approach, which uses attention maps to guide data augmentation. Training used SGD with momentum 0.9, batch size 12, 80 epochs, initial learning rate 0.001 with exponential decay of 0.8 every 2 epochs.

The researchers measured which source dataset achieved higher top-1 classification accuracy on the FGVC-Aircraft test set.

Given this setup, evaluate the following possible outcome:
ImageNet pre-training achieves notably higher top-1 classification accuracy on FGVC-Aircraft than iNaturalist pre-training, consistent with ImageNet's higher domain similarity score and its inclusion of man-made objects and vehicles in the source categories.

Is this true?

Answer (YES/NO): YES